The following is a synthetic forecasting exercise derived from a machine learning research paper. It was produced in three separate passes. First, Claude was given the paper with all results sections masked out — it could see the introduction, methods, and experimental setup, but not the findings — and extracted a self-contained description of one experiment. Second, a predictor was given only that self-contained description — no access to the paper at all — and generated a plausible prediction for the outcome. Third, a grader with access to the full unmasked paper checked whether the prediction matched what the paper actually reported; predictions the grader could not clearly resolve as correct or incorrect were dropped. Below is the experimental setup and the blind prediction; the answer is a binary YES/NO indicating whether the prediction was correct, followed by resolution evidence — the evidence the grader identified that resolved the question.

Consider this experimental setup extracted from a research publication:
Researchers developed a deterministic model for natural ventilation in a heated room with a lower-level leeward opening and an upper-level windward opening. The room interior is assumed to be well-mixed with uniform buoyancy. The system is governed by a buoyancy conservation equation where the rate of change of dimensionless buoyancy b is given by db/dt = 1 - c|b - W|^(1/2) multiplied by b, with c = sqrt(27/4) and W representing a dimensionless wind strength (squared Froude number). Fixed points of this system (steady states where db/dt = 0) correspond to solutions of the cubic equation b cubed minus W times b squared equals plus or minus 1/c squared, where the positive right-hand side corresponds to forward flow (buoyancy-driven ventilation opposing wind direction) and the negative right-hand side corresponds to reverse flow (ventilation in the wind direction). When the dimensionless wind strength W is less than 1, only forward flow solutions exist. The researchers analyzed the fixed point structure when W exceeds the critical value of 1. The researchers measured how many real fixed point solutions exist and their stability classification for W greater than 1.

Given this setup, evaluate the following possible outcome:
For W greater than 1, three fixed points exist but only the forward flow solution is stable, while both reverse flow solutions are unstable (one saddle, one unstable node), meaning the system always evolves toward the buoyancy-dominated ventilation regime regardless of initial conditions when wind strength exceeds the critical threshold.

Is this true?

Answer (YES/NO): NO